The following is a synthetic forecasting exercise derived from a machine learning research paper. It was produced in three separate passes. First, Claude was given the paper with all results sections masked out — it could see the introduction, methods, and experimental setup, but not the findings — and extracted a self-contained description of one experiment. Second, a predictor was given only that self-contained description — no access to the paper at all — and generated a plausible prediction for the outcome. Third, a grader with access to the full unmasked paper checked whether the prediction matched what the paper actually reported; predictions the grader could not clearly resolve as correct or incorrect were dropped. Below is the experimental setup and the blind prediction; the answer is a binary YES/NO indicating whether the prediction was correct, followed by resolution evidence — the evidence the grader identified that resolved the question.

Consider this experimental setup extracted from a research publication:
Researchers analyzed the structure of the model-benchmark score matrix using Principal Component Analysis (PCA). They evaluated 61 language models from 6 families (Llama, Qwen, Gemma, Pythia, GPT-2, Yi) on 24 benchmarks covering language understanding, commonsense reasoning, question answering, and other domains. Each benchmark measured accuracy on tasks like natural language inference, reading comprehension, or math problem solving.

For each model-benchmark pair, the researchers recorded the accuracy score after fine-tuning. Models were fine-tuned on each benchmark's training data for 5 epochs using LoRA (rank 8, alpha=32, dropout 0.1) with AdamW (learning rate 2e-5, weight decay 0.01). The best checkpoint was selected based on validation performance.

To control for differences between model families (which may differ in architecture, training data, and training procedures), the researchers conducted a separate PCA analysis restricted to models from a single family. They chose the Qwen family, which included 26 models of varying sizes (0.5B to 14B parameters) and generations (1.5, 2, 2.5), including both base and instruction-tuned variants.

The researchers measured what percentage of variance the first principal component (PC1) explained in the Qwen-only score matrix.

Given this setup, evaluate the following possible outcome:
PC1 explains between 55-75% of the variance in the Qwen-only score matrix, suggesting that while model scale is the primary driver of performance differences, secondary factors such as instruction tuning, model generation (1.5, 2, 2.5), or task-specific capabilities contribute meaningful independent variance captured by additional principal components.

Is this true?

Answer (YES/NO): NO